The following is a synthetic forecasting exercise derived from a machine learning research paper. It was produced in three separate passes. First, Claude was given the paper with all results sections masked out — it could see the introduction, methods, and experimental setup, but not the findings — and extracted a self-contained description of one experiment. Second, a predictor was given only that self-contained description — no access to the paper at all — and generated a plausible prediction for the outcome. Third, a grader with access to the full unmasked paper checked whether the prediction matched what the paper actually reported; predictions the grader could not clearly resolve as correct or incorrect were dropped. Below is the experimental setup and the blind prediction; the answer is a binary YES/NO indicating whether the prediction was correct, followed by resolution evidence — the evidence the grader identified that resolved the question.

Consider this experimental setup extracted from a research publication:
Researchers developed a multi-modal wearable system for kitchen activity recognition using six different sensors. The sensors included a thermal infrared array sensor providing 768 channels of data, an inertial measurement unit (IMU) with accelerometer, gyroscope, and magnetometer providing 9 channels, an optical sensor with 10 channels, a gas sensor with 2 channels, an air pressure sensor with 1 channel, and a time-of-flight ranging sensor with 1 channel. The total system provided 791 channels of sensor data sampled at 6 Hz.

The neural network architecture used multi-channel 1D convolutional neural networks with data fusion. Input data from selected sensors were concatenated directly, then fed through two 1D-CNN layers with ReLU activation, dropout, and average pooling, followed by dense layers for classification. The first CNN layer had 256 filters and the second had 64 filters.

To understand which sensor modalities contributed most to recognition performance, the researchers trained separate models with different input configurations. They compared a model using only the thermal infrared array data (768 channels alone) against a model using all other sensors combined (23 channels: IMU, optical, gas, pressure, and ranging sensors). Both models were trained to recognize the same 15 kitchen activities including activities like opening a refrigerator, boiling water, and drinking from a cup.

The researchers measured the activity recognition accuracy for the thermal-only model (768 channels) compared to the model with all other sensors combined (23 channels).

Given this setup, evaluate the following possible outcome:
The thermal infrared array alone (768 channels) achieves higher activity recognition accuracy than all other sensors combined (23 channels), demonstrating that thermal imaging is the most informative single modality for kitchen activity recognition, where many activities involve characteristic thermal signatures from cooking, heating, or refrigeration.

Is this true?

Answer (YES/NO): NO